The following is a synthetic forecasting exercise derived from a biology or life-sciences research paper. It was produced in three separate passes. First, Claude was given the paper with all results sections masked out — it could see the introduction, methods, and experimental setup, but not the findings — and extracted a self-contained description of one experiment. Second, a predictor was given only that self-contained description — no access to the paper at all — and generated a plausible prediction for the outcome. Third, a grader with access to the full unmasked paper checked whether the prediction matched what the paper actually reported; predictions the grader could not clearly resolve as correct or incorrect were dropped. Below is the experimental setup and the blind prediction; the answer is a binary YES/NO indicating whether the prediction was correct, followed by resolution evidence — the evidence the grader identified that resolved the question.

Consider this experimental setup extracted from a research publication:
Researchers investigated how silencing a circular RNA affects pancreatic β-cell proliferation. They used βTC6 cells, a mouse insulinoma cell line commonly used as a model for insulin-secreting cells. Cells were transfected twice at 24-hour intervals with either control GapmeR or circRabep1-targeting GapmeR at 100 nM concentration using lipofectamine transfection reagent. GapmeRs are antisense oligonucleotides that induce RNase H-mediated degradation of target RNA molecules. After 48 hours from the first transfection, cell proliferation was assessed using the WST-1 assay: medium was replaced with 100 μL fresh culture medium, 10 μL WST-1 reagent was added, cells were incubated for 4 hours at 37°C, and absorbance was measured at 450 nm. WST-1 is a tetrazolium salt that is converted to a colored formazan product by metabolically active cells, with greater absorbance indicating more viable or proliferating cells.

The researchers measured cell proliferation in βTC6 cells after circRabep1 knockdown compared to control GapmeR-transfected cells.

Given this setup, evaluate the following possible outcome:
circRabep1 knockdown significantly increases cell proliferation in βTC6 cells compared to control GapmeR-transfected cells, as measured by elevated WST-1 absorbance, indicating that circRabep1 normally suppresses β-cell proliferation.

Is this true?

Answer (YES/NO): YES